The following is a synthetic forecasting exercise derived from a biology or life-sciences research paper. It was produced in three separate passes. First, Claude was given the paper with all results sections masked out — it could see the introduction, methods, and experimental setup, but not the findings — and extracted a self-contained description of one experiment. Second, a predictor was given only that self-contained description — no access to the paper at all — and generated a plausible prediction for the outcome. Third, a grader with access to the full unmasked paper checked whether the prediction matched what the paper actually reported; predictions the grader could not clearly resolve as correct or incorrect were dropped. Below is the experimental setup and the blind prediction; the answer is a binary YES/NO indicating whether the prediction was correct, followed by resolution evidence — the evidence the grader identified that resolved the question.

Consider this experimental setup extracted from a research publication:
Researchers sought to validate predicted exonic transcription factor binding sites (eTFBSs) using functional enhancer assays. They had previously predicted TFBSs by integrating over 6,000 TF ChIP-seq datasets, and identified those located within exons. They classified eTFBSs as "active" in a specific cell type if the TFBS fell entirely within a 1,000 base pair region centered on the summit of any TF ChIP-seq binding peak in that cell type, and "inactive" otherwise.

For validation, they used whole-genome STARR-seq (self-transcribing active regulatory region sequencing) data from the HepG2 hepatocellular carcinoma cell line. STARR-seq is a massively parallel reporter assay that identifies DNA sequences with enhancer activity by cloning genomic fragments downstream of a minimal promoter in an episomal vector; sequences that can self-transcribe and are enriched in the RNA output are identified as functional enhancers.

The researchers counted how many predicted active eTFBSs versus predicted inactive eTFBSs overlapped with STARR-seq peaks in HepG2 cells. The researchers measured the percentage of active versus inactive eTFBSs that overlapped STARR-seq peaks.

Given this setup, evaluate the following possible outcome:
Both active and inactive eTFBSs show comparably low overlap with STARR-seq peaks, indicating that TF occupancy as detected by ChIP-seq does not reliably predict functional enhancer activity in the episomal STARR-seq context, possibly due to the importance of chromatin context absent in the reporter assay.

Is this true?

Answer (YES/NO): NO